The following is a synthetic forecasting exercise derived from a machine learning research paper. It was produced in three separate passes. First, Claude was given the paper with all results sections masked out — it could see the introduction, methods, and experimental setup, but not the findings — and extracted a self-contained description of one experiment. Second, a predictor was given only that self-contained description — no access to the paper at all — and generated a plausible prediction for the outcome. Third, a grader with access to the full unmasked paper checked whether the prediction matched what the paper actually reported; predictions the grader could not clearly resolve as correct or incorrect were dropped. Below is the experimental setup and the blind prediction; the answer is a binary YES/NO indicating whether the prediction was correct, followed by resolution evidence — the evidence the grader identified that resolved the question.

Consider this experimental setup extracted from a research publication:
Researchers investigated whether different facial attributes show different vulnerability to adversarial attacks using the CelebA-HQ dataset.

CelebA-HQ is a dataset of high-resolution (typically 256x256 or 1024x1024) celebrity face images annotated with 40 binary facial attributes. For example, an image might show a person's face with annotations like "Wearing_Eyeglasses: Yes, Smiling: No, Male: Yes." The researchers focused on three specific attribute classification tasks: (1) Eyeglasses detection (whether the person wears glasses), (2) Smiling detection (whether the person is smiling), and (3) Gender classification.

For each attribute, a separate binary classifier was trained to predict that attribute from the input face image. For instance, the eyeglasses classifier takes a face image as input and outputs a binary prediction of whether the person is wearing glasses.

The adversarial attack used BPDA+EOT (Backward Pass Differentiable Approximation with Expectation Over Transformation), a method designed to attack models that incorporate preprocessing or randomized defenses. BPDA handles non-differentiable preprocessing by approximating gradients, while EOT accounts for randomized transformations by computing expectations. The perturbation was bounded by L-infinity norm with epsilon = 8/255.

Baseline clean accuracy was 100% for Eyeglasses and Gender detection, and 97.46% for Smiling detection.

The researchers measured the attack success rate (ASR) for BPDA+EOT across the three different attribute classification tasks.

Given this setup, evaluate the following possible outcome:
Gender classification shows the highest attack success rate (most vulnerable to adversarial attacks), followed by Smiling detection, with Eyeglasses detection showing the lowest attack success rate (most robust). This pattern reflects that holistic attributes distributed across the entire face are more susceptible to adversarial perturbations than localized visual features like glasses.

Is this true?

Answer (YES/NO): YES